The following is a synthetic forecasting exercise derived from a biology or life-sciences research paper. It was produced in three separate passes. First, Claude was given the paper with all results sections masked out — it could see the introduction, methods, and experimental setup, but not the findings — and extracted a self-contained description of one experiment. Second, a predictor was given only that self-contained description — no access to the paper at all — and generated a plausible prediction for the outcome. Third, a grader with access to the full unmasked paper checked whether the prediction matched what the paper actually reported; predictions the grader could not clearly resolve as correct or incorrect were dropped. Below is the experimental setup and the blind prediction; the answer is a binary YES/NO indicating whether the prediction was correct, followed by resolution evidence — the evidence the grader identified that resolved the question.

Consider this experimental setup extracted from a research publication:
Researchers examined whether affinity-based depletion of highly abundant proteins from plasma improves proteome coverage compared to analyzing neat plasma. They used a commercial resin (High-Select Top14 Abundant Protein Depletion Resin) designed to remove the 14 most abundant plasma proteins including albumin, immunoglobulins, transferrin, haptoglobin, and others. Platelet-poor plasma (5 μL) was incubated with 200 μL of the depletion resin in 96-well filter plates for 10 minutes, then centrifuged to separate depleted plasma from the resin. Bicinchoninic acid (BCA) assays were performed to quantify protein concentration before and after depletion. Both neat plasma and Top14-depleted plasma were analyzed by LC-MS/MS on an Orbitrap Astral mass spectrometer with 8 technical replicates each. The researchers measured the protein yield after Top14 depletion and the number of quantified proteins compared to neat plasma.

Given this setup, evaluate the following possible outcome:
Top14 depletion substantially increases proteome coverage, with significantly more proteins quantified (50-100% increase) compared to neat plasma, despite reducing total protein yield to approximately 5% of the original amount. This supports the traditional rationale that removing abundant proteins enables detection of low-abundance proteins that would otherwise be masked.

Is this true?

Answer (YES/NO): NO